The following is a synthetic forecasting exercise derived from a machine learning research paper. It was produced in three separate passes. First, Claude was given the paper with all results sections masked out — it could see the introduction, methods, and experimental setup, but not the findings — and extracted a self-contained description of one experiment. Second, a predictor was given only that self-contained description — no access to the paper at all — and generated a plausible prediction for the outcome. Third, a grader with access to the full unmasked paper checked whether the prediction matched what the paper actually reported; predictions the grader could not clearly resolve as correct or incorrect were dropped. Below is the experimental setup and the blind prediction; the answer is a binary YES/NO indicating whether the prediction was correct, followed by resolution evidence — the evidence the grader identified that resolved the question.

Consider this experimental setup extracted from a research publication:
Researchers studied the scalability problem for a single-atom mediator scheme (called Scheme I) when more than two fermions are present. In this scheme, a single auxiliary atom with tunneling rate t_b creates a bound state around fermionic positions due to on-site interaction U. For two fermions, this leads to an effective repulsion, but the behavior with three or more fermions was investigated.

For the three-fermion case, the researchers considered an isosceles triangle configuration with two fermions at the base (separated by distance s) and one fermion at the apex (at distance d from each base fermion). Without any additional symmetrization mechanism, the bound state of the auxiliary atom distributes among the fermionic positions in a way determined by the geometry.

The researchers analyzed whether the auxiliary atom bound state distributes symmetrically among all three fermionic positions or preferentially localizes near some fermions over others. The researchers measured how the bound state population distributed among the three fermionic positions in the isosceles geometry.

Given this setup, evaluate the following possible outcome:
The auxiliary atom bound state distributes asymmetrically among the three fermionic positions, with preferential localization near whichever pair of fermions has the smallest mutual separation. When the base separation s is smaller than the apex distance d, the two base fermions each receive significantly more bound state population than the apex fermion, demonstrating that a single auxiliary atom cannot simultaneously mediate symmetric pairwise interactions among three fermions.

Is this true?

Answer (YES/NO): YES